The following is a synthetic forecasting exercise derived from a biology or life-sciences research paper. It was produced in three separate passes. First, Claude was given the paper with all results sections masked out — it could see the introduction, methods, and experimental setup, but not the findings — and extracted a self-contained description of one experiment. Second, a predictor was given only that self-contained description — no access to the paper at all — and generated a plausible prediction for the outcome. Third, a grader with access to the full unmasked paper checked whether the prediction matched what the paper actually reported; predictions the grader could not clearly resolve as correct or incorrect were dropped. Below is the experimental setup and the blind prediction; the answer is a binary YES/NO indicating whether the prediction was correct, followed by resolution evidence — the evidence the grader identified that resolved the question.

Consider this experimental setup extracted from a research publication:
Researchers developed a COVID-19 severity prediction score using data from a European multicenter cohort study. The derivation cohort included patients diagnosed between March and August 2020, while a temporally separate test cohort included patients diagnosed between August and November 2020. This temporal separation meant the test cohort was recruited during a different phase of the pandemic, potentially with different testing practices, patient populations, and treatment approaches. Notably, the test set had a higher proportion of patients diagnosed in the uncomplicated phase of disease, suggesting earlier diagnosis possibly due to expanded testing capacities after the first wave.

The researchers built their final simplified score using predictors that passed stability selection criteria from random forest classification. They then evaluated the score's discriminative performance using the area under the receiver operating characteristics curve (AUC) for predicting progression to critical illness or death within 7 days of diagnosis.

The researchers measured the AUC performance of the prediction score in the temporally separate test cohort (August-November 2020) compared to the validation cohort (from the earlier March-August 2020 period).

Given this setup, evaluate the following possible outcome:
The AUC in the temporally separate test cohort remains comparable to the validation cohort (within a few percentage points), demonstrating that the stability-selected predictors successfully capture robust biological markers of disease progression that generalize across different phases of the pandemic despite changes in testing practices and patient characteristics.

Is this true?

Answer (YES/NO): YES